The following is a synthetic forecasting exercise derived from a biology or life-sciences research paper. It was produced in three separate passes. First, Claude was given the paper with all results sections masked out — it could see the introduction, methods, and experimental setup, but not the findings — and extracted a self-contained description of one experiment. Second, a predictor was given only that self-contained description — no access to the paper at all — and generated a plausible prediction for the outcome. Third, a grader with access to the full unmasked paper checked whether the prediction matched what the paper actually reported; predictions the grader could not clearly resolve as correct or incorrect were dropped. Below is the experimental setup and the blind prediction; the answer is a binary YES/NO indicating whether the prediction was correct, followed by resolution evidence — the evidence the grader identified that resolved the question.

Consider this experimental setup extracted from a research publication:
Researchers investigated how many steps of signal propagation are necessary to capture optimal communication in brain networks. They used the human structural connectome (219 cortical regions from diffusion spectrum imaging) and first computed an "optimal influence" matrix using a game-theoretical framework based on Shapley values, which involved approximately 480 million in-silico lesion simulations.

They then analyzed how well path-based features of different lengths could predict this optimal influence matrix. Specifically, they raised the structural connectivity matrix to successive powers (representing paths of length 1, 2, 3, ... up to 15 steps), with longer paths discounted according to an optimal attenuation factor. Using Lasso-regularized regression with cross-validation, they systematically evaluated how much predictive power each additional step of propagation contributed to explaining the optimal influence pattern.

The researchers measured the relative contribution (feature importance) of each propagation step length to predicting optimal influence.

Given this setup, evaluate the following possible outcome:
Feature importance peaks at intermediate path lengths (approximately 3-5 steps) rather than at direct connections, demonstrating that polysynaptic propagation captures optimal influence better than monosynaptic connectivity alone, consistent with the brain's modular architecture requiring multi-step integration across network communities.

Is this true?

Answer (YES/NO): NO